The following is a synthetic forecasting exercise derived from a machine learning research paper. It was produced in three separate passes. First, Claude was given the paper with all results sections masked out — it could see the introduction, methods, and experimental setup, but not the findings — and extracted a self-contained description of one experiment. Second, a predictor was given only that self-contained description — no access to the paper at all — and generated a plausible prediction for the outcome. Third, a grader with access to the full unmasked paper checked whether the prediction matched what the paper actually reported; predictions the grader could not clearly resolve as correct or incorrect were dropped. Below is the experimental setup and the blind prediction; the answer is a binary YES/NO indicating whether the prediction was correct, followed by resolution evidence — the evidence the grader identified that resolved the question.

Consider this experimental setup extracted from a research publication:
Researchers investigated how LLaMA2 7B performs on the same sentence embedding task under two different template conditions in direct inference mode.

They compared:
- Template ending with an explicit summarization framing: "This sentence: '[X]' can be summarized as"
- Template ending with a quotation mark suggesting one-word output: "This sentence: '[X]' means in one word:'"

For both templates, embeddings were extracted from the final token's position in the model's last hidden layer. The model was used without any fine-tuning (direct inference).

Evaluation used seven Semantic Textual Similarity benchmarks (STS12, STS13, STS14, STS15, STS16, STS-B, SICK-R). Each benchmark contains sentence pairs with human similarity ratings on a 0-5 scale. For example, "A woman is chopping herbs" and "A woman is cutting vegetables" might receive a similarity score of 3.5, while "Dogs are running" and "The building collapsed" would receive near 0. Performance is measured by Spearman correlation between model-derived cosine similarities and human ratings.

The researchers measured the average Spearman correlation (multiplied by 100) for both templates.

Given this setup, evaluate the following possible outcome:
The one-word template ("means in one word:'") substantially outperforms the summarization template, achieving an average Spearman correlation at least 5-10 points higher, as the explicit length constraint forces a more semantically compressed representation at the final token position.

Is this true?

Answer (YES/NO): YES